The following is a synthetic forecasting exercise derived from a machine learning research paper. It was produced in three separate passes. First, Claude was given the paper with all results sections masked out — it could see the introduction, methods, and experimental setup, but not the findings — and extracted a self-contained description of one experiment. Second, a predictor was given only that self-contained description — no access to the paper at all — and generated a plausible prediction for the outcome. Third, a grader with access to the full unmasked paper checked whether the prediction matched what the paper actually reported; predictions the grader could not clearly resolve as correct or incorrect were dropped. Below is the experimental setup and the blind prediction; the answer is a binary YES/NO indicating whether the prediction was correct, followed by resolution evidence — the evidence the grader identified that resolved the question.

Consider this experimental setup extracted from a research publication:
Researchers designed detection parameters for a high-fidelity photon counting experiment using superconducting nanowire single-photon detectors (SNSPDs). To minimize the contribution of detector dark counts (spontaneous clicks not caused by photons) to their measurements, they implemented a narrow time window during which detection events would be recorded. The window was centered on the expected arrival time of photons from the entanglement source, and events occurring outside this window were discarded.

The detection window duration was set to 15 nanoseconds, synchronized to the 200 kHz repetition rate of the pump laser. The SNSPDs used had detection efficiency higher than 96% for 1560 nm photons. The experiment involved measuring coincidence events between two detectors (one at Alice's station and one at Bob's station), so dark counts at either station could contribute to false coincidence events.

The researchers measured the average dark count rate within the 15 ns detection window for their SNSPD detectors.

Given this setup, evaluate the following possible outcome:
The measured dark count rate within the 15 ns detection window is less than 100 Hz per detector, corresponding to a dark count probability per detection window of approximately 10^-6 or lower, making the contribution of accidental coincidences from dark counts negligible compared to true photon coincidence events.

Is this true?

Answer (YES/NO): YES